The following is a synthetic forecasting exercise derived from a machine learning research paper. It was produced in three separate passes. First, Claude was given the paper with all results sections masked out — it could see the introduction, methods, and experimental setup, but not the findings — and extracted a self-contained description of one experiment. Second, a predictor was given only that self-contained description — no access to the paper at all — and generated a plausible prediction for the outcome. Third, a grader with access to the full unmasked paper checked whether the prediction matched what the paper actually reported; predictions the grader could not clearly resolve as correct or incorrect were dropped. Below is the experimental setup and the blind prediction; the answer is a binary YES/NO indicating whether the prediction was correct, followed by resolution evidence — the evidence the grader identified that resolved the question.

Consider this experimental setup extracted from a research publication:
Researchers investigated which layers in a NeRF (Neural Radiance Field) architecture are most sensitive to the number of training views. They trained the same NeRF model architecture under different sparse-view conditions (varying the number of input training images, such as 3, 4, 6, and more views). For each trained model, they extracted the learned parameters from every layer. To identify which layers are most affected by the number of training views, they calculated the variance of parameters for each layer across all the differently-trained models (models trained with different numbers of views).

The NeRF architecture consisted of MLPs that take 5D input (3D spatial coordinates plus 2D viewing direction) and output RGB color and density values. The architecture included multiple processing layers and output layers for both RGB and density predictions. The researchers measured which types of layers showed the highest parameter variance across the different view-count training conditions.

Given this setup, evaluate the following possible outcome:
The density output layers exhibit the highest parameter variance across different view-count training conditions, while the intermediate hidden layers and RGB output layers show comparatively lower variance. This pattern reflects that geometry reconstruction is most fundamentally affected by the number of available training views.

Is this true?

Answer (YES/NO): NO